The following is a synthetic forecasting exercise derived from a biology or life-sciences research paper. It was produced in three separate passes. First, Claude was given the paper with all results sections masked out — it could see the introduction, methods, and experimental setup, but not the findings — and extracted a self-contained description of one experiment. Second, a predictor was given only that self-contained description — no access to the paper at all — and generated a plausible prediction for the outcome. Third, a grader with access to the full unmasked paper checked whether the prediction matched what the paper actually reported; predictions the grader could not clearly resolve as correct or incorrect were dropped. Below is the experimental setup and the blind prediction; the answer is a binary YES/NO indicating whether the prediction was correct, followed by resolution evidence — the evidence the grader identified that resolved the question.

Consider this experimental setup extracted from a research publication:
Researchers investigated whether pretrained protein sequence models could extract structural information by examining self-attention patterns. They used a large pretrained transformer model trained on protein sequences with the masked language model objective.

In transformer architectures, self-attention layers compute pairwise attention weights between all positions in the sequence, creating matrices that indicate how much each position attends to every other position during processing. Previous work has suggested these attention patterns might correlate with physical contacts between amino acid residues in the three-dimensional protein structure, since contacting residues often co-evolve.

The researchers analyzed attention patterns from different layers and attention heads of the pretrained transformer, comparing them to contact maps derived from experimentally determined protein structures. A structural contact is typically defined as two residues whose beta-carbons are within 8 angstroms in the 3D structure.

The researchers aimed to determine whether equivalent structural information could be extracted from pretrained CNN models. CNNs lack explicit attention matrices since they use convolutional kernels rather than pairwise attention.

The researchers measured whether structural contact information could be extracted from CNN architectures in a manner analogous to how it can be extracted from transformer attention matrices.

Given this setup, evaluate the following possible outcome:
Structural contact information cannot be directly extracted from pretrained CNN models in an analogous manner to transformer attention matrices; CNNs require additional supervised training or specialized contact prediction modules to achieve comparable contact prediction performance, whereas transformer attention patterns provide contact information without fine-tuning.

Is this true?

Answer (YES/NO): YES